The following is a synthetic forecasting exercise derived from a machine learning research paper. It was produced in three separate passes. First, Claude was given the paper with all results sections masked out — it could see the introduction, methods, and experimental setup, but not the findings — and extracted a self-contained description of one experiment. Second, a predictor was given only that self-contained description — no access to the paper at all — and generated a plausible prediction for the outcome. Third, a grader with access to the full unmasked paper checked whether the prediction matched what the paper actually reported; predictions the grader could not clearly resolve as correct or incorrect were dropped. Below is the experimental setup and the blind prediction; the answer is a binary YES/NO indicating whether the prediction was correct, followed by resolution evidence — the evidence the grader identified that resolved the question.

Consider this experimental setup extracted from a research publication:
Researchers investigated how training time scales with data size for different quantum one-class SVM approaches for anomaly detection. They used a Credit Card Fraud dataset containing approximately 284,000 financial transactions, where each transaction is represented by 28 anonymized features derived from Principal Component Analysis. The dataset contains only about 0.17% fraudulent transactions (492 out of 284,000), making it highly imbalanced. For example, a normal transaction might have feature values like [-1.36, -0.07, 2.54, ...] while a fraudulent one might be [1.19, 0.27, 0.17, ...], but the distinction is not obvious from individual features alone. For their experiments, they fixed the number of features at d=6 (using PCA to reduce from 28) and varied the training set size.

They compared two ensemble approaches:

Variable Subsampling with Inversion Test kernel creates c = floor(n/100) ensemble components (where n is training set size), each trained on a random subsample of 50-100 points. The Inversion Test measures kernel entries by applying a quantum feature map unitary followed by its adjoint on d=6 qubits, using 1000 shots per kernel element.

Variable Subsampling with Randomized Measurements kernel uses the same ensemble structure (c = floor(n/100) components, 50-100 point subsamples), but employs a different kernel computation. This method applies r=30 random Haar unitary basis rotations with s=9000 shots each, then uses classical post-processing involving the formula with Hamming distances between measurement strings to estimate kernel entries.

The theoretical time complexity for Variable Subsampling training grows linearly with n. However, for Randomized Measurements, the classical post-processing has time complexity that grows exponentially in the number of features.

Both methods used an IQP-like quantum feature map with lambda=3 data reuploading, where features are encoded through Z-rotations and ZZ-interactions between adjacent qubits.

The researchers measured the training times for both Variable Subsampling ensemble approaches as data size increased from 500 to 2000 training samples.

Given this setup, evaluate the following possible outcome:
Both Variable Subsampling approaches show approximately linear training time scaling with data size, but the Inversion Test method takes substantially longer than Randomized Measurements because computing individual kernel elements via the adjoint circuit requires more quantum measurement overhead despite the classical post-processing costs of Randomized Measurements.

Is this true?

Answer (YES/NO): YES